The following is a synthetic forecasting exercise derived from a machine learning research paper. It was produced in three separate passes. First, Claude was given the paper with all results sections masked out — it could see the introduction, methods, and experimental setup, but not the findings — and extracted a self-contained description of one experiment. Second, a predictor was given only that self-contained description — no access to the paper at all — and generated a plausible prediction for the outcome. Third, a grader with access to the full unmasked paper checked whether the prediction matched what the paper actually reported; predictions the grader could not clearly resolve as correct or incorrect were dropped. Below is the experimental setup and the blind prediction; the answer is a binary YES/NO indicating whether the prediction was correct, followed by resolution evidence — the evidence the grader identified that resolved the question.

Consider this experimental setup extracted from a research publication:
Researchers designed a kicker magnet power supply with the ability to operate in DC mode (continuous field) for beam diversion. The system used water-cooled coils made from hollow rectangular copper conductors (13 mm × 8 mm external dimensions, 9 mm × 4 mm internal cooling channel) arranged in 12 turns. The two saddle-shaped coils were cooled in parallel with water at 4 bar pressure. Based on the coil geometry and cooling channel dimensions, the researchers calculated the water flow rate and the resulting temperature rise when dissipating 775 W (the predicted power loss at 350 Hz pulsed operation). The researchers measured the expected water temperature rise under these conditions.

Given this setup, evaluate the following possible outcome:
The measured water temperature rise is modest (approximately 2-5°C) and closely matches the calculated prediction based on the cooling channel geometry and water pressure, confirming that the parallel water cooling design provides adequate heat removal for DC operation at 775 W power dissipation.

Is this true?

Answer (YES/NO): NO